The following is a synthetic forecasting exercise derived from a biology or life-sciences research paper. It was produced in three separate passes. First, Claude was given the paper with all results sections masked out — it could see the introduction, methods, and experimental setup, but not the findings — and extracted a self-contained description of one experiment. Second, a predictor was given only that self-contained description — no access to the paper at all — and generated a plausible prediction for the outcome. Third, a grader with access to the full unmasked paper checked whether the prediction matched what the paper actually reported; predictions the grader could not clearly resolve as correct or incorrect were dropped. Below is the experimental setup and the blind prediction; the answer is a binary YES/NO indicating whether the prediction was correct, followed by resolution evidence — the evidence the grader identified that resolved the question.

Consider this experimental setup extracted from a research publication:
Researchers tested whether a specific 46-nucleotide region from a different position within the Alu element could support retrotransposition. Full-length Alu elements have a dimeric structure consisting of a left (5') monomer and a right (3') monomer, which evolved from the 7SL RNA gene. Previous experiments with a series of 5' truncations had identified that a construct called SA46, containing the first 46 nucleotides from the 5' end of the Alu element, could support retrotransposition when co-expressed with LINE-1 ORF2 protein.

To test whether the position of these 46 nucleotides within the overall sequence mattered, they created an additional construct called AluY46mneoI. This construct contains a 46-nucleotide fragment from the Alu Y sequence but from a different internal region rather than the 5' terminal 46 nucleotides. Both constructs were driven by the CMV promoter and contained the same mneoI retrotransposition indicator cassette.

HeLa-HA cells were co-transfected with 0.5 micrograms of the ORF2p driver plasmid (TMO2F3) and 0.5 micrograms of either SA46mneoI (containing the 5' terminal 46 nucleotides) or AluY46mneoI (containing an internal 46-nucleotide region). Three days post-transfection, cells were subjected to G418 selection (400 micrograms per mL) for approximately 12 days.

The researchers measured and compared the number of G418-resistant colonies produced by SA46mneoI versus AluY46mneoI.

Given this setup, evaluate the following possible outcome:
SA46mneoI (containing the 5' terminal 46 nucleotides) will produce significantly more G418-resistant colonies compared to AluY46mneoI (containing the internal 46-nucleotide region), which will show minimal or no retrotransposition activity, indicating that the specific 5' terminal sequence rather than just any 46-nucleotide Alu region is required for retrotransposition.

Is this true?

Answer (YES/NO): NO